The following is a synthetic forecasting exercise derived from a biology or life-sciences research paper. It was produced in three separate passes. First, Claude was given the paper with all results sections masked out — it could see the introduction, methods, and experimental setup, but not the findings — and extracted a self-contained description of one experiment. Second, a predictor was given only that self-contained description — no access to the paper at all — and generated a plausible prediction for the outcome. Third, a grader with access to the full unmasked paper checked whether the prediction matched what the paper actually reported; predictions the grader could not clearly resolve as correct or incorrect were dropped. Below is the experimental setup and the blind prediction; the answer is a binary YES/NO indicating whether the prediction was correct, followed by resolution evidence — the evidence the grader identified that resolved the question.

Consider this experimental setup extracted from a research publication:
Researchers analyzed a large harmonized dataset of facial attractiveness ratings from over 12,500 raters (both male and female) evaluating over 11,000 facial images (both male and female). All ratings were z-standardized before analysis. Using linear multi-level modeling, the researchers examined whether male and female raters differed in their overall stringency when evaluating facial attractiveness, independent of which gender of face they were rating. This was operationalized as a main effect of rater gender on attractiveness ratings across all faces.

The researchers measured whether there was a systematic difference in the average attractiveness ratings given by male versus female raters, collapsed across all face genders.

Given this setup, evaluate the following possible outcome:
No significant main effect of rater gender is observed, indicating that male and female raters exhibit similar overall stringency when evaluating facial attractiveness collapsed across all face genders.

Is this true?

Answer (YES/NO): NO